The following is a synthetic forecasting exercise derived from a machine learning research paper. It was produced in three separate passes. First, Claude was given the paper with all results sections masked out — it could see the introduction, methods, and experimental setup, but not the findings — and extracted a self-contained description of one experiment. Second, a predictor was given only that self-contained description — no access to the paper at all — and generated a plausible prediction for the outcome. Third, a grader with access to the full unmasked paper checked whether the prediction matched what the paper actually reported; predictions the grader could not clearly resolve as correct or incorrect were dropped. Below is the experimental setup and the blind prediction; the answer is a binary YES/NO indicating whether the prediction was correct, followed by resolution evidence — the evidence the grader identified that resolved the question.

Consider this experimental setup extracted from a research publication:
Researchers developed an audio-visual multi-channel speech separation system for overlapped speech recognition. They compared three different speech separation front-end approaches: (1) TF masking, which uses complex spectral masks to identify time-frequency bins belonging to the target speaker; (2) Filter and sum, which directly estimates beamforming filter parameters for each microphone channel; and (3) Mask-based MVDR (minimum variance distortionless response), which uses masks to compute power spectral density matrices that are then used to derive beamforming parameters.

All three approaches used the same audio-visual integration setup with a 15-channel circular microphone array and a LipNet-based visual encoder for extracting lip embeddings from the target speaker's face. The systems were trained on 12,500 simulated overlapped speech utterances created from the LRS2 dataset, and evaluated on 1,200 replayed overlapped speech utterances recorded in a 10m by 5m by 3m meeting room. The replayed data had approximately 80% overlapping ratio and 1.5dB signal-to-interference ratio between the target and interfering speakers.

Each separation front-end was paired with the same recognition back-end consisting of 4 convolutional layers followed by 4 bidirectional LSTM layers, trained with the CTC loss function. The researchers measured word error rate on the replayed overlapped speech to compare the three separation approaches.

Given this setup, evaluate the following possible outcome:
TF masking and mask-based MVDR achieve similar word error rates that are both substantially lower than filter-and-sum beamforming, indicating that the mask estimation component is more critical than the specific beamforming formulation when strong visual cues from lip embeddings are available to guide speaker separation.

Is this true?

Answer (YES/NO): NO